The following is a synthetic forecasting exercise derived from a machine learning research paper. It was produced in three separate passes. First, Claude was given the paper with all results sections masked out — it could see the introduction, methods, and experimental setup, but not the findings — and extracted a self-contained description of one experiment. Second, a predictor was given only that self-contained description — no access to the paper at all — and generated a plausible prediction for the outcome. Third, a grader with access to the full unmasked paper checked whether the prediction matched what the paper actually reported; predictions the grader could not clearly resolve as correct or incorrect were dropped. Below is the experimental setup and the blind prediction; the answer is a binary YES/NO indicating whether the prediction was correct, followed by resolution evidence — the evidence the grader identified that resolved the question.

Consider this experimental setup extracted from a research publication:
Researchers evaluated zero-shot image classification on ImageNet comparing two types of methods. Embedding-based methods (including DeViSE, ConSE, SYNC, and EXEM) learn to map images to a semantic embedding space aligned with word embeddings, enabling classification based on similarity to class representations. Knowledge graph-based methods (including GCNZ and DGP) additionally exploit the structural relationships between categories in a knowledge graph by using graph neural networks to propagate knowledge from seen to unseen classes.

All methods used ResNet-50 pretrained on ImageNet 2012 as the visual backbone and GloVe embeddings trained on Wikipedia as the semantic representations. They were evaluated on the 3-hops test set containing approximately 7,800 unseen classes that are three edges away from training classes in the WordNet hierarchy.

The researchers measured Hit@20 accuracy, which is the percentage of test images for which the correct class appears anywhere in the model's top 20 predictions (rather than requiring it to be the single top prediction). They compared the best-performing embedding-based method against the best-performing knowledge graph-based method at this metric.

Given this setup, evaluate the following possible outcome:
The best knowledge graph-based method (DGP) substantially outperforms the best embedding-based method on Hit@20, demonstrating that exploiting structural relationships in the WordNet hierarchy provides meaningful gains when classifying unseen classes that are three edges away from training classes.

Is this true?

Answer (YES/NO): YES